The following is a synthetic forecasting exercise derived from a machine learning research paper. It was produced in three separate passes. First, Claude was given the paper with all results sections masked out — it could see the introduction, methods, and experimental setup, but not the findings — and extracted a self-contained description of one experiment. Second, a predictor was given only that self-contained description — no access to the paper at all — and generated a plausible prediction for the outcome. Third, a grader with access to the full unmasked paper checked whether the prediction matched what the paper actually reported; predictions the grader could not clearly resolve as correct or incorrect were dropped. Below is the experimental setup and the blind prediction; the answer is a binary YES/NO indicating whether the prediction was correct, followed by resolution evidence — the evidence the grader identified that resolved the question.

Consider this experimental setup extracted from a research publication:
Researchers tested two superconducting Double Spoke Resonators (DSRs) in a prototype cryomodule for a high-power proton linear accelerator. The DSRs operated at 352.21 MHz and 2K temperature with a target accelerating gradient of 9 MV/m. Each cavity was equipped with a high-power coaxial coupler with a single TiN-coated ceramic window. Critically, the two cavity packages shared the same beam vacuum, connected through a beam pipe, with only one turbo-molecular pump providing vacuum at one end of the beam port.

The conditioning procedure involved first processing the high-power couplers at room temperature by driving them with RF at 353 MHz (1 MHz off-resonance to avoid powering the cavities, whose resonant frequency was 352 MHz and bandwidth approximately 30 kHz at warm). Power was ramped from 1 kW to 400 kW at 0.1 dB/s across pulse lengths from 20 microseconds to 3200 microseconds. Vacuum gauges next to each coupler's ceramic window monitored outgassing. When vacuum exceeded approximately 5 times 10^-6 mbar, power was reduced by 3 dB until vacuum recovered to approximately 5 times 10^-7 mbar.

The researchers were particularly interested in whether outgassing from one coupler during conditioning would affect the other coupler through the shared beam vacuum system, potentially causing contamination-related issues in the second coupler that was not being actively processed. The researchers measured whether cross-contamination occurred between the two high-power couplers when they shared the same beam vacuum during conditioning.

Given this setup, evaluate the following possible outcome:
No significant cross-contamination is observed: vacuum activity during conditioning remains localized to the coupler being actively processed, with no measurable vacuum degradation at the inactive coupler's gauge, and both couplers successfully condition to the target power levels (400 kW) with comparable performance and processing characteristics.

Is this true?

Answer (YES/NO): NO